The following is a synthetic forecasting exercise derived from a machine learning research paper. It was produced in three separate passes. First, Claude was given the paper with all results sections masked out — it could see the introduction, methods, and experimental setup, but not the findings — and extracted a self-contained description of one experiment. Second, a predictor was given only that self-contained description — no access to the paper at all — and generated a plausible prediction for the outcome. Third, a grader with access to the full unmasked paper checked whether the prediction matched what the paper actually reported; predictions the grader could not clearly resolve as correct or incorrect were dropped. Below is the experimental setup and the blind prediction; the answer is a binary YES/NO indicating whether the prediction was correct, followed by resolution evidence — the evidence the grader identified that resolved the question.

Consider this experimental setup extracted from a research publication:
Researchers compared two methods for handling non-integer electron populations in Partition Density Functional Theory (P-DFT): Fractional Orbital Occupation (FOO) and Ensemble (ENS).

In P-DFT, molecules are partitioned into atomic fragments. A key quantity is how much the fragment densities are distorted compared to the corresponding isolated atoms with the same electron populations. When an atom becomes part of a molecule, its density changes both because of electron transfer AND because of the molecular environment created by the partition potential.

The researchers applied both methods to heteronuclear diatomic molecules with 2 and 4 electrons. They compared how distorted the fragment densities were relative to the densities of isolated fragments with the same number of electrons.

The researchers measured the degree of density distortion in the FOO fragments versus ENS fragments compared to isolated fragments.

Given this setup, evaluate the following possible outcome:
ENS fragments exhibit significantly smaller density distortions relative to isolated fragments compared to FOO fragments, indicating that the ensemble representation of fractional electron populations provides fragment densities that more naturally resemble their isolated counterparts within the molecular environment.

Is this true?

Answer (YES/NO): YES